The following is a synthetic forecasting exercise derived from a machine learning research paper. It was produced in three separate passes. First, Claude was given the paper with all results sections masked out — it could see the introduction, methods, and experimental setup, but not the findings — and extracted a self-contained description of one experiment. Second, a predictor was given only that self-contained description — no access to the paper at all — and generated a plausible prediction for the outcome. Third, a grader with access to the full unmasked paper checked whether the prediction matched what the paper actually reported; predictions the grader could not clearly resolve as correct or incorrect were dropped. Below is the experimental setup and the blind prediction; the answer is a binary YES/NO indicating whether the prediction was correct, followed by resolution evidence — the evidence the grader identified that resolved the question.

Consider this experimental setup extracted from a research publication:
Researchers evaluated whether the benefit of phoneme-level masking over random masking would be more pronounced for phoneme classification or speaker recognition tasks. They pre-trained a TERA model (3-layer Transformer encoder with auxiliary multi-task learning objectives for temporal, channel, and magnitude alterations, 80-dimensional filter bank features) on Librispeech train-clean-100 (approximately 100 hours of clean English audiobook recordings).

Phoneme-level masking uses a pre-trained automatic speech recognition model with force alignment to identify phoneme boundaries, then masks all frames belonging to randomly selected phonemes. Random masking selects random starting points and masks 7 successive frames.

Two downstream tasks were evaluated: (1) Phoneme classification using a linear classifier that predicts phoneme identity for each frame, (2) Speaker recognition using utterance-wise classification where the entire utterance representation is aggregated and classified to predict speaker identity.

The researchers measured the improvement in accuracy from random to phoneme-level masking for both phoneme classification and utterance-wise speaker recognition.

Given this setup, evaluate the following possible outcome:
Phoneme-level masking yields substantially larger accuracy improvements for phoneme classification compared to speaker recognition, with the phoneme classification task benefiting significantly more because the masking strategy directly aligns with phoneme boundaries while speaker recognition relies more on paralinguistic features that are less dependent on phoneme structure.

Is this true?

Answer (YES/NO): NO